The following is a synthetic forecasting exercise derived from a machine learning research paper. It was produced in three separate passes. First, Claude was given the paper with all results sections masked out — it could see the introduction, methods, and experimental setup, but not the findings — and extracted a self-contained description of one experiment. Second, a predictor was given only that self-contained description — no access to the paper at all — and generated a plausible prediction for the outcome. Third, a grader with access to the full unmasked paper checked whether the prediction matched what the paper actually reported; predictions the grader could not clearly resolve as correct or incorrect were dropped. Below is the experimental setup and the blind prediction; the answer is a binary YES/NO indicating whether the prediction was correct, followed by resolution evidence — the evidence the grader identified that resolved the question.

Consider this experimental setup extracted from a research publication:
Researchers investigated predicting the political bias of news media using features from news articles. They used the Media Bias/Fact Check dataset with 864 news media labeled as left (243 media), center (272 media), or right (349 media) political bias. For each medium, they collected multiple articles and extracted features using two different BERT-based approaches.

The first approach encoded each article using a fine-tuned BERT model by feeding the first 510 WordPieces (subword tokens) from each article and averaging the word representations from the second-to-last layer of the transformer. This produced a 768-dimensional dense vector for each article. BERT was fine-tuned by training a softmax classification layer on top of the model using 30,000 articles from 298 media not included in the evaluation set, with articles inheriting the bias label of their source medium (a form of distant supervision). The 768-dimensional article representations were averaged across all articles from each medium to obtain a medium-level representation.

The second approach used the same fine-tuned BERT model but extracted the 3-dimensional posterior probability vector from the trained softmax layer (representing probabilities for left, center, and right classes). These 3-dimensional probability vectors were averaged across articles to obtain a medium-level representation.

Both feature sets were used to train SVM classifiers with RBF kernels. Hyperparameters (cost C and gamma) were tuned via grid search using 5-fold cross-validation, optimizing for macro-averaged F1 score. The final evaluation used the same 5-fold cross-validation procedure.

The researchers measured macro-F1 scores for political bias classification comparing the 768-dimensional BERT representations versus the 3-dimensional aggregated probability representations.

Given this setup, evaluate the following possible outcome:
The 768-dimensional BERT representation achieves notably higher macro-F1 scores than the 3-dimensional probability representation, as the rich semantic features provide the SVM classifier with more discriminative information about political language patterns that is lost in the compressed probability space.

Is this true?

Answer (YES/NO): YES